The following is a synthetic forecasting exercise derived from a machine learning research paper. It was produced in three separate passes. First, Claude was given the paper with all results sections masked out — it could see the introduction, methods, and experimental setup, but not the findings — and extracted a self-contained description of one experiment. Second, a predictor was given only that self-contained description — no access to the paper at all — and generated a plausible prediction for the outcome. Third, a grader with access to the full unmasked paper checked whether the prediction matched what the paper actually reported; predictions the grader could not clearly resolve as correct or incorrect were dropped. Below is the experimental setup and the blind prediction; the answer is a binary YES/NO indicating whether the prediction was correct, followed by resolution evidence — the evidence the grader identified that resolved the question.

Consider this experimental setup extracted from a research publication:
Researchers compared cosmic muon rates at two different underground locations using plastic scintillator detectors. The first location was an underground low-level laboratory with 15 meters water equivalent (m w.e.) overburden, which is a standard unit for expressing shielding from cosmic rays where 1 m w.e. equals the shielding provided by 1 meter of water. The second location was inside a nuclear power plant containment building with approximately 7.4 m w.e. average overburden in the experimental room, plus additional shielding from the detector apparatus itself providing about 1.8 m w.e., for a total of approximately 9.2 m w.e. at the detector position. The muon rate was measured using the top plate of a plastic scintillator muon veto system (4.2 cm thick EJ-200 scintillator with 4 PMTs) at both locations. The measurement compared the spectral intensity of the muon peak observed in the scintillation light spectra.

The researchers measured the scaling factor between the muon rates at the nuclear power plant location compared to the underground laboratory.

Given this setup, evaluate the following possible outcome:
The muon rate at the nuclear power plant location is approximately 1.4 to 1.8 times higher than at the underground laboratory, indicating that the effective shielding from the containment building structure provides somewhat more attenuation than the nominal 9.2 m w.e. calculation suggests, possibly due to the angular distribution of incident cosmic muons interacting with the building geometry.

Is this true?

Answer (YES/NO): NO